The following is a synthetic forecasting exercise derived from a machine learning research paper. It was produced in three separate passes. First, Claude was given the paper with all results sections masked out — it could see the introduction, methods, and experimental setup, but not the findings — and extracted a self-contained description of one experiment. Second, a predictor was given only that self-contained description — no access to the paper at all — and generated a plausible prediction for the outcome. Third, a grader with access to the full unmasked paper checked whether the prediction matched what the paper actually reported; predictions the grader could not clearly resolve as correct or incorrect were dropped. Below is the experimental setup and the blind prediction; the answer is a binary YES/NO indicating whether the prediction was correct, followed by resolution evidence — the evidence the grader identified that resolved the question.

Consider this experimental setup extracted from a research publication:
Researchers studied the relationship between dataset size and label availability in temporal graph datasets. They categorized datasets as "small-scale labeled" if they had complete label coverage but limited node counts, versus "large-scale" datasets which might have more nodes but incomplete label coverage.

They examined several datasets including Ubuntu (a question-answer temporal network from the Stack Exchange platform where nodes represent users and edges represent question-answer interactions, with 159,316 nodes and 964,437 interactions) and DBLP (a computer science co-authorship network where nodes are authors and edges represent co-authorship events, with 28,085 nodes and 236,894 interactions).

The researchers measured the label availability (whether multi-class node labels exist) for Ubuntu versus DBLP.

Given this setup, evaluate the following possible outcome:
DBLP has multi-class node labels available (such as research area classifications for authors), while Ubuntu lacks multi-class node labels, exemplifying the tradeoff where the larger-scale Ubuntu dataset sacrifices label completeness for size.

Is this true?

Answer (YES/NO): YES